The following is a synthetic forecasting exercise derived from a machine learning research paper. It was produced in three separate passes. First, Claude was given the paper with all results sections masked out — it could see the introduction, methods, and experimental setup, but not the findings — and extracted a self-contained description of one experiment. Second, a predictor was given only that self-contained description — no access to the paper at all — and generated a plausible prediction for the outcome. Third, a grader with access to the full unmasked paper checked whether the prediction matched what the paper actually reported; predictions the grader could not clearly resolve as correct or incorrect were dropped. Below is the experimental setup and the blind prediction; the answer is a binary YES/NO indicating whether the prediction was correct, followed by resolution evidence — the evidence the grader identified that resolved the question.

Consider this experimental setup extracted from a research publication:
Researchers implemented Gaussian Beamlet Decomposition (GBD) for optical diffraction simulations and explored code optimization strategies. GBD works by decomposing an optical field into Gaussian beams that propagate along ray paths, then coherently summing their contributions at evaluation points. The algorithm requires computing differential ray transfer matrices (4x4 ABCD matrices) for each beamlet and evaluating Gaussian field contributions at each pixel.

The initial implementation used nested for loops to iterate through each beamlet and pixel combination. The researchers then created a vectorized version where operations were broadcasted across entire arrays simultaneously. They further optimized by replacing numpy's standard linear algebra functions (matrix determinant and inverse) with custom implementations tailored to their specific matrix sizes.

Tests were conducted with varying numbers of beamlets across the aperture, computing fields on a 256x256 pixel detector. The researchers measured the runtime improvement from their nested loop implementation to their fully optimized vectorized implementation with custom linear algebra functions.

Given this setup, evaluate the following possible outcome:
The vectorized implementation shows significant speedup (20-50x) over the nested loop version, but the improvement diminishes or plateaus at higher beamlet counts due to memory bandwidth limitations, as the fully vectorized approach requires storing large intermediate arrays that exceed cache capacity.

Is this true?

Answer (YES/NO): NO